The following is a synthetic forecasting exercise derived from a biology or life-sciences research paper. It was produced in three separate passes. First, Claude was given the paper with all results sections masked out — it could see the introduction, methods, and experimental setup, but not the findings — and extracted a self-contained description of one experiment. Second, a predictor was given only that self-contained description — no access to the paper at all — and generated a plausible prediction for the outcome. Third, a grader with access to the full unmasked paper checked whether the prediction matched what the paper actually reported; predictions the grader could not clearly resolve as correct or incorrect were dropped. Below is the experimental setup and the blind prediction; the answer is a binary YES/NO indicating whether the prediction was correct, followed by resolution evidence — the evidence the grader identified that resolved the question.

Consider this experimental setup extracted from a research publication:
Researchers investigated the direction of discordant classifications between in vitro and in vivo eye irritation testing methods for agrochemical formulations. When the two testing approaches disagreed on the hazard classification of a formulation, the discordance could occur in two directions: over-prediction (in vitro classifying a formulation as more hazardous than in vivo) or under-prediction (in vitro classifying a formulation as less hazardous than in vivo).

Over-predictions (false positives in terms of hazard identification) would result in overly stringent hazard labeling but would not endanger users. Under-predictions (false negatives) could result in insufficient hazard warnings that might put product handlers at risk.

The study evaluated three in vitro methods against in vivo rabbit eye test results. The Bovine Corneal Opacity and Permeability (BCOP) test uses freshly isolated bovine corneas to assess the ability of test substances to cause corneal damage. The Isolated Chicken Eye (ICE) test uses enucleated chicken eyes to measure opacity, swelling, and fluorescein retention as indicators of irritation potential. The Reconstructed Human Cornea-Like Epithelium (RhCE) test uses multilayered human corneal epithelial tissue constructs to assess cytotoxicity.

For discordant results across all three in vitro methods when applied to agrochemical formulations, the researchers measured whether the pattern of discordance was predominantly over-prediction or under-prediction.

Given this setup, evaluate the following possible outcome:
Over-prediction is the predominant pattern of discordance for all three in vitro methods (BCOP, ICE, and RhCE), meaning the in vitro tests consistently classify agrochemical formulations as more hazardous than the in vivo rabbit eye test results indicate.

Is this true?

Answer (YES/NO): NO